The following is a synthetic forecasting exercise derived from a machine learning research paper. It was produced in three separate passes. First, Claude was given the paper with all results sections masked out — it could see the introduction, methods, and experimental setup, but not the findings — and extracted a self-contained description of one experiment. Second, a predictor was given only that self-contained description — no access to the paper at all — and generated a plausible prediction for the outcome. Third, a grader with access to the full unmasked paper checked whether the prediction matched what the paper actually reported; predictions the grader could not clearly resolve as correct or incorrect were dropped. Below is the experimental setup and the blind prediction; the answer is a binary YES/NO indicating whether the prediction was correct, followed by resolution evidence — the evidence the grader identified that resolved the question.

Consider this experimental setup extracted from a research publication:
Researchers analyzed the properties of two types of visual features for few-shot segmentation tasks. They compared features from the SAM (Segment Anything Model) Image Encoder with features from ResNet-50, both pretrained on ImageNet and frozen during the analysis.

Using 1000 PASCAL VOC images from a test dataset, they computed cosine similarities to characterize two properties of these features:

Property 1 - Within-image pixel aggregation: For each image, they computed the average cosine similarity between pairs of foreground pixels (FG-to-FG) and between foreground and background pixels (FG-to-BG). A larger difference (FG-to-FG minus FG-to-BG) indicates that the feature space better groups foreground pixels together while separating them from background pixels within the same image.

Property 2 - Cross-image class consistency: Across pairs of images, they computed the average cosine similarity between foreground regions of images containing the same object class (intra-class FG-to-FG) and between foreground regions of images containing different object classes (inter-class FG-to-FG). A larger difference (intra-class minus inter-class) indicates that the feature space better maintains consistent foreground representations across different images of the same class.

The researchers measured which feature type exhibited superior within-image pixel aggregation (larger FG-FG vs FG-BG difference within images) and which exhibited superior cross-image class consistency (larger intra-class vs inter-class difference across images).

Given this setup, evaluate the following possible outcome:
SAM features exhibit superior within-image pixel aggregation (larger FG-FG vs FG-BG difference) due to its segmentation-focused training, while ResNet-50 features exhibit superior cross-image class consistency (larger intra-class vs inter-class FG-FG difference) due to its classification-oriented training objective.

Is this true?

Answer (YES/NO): YES